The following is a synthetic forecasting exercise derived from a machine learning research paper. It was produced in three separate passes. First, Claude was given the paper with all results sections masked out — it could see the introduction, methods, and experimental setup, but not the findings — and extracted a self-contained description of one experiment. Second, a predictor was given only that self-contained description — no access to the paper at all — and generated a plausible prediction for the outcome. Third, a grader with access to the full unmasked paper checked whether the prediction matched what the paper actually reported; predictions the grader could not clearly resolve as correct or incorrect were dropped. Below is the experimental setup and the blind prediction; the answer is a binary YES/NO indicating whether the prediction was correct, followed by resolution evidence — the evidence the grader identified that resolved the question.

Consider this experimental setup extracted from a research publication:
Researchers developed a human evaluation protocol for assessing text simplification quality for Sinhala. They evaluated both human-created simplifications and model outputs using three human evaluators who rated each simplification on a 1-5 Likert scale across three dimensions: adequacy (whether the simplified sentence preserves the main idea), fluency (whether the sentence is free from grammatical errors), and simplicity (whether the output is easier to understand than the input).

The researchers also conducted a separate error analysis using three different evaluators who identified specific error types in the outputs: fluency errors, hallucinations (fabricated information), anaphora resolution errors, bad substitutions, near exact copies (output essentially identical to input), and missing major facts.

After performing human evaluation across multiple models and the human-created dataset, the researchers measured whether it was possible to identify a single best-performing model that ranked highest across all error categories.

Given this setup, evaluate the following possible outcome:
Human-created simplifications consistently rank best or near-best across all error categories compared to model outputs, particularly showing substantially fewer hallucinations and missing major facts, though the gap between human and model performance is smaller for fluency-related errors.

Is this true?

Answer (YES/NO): NO